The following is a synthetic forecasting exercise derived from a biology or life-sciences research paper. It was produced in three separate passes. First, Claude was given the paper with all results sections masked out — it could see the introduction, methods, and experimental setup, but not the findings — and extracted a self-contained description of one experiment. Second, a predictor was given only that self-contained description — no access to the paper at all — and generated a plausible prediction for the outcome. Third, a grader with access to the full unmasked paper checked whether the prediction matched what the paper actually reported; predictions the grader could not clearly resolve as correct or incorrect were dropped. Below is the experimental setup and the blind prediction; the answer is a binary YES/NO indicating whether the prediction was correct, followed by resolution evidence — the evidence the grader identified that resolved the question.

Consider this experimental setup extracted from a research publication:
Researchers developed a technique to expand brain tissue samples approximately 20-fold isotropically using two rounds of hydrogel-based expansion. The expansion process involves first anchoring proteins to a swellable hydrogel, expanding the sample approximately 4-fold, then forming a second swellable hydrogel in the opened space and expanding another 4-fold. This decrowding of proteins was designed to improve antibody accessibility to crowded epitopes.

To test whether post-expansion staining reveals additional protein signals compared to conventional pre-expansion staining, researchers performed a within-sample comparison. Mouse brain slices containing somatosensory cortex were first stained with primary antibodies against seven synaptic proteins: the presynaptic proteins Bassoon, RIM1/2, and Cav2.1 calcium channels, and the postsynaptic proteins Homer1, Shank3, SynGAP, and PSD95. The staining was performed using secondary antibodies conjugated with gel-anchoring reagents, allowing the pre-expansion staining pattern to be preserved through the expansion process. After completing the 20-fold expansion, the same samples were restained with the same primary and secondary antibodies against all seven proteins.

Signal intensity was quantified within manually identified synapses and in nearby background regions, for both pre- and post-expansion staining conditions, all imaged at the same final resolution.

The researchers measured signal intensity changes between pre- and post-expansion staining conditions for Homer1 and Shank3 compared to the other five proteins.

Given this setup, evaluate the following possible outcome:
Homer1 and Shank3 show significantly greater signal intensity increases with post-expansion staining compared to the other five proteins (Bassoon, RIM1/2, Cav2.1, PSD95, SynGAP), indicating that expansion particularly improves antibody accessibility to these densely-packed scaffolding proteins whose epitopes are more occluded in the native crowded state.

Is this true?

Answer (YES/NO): NO